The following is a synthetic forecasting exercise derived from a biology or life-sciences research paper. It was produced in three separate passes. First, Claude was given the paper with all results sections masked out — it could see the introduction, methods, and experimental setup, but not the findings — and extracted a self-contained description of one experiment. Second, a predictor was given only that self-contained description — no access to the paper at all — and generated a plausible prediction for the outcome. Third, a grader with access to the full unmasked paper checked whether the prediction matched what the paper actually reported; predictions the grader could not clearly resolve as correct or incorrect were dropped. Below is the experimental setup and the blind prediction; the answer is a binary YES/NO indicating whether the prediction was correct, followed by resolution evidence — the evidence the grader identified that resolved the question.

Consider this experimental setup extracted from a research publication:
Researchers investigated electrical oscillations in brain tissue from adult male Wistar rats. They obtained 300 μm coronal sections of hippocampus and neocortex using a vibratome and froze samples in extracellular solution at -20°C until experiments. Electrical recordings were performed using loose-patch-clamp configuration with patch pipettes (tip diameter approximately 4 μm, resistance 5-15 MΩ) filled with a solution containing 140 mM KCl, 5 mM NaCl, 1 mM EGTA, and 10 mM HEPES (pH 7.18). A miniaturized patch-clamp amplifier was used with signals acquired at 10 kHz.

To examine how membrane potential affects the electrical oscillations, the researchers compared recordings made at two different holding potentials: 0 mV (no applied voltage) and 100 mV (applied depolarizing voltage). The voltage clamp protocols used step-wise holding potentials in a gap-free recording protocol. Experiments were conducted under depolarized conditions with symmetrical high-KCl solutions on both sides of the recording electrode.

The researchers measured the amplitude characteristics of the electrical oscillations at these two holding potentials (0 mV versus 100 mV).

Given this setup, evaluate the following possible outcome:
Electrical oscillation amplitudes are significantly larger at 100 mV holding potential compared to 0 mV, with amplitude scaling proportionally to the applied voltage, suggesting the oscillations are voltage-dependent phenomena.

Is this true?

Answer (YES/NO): NO